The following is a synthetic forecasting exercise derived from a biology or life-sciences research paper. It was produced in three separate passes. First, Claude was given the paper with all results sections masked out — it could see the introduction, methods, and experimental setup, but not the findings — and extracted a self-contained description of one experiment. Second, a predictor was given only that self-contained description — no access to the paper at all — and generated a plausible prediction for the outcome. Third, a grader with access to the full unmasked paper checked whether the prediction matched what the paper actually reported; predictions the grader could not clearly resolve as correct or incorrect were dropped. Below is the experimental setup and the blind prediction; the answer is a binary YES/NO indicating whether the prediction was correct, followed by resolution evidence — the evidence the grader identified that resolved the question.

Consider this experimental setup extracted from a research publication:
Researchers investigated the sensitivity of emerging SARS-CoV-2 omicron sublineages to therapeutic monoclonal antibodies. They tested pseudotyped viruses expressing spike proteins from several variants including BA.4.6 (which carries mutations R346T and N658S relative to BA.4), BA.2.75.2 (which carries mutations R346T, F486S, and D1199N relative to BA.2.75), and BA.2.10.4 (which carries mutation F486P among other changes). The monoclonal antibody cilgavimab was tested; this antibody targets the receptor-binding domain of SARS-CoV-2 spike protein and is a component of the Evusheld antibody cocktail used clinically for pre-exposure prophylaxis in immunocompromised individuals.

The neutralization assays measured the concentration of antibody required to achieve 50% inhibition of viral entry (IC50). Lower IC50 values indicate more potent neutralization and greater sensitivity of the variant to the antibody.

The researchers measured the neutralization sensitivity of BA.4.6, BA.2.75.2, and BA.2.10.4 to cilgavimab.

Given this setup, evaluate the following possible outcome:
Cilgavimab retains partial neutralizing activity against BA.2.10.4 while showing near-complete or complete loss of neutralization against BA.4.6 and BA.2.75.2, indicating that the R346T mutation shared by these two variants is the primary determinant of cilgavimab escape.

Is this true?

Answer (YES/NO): YES